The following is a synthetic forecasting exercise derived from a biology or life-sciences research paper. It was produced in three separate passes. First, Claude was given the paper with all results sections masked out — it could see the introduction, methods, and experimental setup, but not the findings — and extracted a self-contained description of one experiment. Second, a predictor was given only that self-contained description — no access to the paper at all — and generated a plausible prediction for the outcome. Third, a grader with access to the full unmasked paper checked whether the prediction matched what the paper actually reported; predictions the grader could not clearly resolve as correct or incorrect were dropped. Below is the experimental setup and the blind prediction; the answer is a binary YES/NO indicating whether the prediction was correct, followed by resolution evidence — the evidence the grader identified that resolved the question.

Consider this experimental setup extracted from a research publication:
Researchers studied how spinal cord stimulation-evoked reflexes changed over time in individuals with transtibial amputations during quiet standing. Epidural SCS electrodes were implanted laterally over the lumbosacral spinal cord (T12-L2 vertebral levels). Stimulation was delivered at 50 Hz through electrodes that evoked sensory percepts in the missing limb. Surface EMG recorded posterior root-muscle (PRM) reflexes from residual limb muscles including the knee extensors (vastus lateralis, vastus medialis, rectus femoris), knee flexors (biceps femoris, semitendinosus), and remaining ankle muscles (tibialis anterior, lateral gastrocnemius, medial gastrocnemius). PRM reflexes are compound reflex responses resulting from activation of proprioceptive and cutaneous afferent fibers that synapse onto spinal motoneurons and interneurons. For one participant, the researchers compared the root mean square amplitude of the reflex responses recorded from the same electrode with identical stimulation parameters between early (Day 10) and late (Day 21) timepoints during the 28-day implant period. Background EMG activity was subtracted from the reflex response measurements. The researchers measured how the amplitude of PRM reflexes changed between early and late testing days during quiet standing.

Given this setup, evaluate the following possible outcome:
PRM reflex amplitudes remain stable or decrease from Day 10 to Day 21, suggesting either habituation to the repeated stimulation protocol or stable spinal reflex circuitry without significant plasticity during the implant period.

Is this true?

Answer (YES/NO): NO